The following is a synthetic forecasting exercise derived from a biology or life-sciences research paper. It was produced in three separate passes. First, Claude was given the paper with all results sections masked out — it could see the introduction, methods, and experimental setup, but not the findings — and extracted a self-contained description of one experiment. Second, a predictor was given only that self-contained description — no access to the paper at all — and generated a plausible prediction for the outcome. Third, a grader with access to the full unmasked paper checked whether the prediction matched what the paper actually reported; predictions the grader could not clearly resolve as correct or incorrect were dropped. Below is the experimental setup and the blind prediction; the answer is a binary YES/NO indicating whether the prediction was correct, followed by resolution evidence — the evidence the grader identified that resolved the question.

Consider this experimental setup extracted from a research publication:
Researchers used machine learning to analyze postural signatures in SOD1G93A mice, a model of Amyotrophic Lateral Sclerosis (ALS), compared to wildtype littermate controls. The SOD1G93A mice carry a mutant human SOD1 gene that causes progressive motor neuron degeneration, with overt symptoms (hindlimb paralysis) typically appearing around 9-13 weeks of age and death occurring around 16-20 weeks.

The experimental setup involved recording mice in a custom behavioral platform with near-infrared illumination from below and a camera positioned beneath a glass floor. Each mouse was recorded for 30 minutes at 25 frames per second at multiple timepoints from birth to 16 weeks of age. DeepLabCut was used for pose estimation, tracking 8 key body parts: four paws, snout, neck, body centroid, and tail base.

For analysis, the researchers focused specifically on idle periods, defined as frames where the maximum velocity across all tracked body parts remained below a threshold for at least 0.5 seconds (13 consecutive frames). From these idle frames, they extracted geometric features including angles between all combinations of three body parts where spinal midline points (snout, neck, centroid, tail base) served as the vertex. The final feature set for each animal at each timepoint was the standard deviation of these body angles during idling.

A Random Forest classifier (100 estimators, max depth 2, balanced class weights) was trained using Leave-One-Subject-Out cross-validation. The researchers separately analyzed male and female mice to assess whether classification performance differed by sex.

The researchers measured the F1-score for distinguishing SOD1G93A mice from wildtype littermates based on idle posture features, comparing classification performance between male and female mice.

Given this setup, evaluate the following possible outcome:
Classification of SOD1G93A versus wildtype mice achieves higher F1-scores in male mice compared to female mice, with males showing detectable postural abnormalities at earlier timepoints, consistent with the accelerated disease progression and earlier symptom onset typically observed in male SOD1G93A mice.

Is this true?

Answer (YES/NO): YES